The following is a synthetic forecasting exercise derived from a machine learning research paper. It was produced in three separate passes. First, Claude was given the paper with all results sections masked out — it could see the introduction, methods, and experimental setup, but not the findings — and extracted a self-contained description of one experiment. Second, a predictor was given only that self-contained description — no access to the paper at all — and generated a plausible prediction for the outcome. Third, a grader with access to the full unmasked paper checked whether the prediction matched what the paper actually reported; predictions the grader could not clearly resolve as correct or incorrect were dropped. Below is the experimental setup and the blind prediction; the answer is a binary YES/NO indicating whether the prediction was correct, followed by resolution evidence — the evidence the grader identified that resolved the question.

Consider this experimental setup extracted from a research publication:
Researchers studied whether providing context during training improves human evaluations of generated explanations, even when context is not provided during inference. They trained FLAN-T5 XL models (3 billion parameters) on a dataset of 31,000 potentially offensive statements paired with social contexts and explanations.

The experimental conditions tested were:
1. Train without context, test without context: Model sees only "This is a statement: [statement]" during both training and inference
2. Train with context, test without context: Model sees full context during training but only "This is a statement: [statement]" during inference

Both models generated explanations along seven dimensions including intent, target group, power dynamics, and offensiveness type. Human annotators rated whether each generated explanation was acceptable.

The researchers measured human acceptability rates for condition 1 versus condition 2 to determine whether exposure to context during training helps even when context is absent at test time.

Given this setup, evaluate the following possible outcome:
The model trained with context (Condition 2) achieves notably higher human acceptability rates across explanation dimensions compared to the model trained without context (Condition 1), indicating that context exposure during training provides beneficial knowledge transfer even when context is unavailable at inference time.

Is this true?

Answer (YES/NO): YES